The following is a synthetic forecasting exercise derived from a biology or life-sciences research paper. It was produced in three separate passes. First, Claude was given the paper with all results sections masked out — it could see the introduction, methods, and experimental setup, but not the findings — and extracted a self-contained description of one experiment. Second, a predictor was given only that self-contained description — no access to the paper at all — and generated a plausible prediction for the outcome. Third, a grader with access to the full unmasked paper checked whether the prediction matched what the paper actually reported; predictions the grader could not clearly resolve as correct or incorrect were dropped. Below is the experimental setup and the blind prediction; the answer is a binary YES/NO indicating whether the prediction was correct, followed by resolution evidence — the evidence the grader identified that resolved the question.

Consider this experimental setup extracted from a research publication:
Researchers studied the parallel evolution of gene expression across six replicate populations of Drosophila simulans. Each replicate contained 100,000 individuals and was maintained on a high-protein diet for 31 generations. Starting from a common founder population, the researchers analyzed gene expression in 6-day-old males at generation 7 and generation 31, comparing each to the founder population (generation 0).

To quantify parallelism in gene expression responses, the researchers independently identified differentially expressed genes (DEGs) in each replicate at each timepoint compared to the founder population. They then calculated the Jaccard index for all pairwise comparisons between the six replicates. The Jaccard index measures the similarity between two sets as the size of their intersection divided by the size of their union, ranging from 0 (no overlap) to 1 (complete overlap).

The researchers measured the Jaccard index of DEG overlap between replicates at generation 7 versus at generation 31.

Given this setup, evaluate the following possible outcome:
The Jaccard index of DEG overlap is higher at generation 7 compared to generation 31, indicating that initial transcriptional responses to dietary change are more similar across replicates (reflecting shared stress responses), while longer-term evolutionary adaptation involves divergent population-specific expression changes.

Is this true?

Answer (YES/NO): NO